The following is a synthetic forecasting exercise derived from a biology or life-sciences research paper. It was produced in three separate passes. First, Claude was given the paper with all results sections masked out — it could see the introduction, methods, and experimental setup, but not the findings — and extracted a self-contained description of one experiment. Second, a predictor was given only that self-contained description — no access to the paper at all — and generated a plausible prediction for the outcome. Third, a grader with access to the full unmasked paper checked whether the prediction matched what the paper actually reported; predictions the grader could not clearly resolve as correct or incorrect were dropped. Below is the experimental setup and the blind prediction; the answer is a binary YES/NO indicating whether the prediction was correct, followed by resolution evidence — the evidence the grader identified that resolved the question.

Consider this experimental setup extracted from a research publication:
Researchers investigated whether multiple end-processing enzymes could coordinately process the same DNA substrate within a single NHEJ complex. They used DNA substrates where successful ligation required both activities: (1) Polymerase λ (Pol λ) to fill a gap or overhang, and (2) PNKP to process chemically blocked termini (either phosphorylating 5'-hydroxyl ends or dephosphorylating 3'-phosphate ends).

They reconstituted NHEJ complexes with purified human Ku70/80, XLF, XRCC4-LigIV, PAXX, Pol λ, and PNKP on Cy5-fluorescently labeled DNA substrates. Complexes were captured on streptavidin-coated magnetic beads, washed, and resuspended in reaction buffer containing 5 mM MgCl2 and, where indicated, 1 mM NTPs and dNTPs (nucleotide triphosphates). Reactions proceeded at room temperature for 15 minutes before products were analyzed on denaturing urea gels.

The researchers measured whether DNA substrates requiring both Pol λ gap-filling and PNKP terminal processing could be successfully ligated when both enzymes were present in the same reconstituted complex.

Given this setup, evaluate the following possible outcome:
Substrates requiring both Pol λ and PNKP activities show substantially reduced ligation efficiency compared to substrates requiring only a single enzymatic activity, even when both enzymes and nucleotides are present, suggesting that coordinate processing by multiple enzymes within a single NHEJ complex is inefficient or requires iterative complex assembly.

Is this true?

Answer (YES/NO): NO